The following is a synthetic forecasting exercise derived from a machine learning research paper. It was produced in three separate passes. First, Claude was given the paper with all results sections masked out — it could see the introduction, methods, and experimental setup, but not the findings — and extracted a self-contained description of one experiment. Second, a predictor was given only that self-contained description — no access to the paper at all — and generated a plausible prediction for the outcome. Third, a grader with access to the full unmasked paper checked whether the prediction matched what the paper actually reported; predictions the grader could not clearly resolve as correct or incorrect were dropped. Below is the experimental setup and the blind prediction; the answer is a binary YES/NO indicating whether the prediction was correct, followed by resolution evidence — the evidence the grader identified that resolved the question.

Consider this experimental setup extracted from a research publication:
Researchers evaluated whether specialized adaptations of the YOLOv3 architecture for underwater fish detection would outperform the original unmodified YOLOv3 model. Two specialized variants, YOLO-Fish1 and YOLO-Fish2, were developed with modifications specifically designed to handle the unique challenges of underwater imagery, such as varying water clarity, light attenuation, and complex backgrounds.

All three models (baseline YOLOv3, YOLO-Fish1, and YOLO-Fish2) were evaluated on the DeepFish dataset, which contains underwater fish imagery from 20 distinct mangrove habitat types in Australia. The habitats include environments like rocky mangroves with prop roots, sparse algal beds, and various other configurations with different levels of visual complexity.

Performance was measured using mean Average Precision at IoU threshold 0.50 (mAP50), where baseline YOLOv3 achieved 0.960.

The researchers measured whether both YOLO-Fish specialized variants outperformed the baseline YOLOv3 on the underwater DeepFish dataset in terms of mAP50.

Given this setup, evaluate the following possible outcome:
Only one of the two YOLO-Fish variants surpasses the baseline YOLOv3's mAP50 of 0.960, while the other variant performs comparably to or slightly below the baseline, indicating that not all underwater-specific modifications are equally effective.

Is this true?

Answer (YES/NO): YES